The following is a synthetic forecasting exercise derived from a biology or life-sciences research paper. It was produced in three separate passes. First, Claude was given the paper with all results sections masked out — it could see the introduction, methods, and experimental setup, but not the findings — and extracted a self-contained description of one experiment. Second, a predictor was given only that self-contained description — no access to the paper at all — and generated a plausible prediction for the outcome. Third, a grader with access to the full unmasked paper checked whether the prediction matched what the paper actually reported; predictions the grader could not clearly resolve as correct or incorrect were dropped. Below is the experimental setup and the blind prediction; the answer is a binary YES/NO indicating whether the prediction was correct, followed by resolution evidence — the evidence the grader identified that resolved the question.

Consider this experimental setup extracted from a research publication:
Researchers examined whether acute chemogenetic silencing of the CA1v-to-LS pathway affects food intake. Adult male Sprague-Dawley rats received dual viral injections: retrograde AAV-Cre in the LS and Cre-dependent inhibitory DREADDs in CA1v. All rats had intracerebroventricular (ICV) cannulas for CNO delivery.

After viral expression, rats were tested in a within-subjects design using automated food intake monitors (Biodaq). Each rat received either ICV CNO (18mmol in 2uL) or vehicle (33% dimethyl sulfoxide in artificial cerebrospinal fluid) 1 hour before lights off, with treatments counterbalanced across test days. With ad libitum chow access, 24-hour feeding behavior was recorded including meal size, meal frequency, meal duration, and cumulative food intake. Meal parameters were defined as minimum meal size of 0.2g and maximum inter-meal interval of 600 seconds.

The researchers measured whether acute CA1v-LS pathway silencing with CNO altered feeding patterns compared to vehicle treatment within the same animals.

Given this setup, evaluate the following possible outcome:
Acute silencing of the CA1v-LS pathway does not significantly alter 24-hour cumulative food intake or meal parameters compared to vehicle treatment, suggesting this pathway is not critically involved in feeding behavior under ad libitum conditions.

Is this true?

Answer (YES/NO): NO